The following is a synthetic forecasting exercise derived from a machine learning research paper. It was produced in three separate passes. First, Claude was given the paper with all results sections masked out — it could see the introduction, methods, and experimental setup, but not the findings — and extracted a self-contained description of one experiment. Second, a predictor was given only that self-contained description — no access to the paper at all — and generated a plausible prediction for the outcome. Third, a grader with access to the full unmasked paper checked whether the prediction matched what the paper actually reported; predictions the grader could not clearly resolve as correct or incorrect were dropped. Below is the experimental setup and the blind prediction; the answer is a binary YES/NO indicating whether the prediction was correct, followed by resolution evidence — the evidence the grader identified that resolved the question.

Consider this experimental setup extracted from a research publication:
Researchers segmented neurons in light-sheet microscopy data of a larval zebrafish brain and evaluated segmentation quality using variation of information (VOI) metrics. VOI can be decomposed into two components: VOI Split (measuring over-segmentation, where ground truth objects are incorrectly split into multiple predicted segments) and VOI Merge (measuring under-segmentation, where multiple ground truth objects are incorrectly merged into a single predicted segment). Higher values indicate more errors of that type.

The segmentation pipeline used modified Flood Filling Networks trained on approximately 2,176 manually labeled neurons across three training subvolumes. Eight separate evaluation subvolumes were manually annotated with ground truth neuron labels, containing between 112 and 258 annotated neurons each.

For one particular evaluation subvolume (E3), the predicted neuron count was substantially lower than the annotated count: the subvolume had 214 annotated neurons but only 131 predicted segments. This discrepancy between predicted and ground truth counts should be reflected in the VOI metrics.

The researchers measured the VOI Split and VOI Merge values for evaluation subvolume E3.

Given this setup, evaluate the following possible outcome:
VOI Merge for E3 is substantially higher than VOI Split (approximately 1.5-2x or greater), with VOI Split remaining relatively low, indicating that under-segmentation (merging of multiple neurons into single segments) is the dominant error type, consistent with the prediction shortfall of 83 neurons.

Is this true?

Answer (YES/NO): YES